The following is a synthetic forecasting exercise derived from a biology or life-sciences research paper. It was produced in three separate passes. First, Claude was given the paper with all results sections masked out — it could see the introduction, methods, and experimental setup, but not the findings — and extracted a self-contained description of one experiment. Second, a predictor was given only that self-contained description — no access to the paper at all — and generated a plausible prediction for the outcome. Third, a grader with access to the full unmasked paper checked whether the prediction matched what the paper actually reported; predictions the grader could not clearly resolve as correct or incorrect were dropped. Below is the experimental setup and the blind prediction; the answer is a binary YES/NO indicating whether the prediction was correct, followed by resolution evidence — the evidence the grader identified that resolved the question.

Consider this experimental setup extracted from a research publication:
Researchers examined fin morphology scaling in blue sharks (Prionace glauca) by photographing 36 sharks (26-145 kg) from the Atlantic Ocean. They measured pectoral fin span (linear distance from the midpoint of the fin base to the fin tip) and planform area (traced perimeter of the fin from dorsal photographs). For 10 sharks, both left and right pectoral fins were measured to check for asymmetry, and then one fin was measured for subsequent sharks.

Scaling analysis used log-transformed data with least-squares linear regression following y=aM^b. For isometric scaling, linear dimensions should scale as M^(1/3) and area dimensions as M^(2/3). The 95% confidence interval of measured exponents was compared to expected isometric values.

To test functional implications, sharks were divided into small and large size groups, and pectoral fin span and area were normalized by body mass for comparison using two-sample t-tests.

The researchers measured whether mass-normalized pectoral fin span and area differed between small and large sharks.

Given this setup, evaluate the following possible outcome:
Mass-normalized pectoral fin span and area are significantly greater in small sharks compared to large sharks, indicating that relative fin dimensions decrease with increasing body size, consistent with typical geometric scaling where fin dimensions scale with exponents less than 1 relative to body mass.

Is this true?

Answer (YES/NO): YES